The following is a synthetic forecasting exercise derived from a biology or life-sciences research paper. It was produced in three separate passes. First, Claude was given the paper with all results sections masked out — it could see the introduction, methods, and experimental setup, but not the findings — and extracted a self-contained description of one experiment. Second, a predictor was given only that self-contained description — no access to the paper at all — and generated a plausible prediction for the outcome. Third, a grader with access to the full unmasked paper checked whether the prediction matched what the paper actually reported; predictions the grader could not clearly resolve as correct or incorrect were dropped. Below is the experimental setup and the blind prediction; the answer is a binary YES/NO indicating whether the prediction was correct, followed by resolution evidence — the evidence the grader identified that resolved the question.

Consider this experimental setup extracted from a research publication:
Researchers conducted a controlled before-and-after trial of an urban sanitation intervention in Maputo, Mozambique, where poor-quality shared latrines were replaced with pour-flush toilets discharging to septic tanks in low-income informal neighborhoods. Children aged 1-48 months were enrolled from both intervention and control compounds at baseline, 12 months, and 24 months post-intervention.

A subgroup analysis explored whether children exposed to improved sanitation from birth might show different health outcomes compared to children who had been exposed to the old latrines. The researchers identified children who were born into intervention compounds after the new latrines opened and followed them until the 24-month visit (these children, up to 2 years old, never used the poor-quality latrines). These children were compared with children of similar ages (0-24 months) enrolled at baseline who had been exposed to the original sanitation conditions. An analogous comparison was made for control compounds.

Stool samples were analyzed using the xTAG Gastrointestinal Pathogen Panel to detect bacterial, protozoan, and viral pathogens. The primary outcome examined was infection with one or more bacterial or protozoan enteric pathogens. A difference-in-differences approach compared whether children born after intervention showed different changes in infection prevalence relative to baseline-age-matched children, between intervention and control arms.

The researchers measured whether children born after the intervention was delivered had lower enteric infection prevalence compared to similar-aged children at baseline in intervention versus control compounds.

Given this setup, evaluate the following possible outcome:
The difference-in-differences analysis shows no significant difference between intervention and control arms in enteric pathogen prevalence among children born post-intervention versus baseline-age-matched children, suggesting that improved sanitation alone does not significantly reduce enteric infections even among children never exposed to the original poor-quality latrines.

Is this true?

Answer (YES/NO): NO